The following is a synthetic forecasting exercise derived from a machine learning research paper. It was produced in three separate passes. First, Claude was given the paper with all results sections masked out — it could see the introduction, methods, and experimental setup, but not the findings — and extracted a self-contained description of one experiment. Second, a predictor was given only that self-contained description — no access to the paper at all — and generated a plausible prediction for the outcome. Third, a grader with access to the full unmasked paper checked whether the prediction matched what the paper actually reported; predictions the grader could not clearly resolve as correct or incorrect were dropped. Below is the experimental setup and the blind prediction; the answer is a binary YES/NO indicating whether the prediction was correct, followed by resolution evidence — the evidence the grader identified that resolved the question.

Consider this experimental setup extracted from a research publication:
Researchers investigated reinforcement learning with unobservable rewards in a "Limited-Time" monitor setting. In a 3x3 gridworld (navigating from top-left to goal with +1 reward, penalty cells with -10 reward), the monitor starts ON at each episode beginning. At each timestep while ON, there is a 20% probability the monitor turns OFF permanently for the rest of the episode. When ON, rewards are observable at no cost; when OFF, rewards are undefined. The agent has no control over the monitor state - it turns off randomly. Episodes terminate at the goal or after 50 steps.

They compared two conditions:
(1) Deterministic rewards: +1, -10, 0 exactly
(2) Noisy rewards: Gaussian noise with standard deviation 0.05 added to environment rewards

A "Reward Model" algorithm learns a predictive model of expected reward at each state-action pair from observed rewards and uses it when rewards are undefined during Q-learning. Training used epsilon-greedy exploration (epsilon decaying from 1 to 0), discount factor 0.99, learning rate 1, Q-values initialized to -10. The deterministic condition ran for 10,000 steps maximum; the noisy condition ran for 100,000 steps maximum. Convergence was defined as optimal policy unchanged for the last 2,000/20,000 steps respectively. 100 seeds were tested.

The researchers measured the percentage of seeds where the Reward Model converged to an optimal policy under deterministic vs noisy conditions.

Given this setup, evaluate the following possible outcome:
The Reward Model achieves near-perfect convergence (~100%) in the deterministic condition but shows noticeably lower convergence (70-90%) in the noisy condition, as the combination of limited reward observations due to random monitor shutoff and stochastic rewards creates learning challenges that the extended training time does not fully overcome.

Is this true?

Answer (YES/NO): NO